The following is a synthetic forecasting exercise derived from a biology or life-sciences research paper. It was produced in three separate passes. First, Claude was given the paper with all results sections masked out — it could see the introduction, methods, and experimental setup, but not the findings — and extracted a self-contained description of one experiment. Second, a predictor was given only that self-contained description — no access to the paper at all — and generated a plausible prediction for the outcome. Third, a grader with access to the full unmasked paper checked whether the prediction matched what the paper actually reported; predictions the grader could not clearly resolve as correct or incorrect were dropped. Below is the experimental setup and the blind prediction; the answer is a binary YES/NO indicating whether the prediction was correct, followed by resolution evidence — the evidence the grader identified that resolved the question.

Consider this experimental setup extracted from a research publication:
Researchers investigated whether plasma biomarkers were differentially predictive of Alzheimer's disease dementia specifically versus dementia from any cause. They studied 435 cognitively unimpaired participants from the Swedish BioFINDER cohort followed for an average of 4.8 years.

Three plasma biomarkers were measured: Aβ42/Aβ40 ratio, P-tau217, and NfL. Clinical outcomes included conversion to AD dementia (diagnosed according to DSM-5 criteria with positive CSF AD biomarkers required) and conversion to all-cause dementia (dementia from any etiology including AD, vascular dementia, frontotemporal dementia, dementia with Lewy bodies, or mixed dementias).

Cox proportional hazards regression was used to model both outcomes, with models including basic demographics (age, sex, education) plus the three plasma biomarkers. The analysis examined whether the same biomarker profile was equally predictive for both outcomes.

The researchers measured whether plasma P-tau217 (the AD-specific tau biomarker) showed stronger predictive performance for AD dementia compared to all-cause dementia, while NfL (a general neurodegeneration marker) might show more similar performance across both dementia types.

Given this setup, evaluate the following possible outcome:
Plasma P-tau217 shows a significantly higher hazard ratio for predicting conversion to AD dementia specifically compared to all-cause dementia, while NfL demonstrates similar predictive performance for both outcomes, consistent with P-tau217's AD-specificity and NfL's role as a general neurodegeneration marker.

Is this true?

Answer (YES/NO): NO